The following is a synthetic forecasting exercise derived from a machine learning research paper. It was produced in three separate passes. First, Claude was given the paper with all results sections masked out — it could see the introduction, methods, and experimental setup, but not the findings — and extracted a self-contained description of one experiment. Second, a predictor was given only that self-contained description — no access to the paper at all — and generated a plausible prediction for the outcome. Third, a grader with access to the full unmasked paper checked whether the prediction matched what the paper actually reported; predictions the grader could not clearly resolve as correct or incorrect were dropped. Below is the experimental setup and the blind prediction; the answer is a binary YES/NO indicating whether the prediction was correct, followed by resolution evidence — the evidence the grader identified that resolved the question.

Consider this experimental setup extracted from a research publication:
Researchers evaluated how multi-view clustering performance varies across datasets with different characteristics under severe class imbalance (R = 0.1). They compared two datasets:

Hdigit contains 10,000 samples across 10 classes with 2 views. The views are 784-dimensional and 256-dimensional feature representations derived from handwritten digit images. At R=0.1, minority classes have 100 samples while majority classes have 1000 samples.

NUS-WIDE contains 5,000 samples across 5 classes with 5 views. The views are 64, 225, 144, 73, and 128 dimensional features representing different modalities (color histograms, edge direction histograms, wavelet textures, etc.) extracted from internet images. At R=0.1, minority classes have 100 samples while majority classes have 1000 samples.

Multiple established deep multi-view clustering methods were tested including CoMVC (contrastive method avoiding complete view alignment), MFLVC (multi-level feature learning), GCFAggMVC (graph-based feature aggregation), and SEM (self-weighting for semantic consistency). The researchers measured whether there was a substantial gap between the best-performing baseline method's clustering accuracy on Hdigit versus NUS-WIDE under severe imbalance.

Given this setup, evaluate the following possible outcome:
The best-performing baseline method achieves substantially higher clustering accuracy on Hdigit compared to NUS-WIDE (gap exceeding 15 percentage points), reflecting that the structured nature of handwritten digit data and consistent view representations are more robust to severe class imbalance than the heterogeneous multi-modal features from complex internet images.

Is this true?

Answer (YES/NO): YES